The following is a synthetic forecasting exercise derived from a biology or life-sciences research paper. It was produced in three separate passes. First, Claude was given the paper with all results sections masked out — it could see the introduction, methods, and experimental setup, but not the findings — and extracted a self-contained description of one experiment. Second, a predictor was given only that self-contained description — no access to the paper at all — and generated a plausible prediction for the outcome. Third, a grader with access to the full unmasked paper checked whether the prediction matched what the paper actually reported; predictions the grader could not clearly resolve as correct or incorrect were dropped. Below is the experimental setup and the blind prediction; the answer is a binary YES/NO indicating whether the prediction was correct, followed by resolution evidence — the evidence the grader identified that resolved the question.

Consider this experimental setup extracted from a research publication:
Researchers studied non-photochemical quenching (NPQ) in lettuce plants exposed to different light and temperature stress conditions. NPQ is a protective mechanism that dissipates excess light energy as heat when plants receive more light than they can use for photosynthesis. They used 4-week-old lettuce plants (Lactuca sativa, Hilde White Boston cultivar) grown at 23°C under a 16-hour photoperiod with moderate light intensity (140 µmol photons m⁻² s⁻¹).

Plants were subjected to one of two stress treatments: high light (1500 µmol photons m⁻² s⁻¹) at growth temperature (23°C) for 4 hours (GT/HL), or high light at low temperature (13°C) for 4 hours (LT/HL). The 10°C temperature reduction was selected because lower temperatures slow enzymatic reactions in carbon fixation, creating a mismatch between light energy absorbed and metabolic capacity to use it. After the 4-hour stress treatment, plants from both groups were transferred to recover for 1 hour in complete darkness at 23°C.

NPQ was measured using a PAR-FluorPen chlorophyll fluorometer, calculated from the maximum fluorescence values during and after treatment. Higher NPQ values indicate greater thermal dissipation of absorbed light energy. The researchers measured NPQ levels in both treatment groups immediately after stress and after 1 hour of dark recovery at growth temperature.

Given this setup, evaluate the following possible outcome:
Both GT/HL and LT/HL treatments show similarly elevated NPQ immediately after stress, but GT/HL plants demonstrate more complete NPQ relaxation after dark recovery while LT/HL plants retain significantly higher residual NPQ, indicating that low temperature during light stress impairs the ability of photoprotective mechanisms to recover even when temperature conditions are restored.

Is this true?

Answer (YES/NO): NO